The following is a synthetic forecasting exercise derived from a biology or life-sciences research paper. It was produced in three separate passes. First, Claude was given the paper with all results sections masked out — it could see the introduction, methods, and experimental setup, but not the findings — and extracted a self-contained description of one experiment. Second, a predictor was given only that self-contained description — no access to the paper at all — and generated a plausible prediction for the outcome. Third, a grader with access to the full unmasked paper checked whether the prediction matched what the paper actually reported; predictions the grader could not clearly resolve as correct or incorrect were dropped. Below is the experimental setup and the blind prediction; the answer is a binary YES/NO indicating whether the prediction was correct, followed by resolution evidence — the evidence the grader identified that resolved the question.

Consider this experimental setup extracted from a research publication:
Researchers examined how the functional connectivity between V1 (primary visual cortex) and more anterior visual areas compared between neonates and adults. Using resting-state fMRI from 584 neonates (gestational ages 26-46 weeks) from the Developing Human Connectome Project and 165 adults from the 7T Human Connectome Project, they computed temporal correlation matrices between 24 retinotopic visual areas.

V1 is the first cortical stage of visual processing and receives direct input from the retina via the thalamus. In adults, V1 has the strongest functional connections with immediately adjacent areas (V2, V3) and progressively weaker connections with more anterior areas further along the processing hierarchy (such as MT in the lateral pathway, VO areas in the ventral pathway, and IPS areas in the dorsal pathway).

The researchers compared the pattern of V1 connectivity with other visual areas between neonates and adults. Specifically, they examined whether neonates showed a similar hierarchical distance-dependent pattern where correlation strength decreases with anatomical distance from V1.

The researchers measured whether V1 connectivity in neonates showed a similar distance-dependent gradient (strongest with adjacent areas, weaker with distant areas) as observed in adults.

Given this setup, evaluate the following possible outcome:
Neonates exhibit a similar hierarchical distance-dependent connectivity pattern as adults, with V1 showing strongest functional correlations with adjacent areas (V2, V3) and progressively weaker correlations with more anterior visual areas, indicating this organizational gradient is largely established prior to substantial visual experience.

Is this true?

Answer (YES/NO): YES